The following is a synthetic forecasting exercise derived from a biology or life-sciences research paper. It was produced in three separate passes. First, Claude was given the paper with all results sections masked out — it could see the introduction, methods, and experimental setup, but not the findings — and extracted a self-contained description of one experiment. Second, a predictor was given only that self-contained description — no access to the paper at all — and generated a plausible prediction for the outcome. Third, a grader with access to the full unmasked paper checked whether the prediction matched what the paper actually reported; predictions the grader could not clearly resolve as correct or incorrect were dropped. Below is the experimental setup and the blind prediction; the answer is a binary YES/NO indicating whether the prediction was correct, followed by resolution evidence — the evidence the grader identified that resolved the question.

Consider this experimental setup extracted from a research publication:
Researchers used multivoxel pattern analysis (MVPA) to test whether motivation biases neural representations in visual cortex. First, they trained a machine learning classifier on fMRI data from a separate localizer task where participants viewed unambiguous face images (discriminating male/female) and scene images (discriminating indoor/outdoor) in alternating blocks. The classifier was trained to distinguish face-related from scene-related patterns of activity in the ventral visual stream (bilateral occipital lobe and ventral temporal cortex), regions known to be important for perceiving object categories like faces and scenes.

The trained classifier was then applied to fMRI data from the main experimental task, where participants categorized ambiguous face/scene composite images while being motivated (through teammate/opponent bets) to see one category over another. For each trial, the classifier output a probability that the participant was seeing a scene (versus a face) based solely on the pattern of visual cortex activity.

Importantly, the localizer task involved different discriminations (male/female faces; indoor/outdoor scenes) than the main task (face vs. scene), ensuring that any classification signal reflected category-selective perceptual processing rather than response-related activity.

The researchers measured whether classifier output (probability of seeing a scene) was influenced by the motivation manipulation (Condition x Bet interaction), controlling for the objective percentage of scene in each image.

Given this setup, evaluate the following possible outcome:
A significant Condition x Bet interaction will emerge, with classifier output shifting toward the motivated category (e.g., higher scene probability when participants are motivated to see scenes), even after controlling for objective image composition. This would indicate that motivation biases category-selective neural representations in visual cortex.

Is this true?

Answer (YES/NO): YES